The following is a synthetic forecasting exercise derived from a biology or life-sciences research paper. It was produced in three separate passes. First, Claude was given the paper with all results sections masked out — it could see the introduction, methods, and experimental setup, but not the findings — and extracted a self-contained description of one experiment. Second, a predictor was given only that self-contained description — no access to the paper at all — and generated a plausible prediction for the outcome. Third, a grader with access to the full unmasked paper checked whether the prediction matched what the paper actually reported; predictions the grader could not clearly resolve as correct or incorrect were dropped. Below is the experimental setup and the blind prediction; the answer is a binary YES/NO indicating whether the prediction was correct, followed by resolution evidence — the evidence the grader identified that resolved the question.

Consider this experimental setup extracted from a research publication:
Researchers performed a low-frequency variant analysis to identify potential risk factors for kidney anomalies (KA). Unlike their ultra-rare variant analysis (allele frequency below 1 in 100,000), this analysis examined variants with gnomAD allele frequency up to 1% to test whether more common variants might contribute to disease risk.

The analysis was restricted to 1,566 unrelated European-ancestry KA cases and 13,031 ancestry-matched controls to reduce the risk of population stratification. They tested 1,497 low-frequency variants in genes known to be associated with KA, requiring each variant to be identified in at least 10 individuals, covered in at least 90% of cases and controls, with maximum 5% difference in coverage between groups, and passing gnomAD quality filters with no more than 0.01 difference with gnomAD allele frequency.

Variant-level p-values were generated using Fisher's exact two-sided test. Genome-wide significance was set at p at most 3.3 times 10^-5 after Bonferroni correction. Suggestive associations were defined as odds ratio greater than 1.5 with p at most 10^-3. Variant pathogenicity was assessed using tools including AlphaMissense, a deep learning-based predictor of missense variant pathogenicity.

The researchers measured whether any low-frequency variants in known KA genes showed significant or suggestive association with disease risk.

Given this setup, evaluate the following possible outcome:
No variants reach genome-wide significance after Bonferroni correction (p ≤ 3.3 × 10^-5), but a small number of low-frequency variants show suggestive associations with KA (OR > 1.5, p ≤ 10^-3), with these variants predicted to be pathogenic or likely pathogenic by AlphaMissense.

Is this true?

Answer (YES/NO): NO